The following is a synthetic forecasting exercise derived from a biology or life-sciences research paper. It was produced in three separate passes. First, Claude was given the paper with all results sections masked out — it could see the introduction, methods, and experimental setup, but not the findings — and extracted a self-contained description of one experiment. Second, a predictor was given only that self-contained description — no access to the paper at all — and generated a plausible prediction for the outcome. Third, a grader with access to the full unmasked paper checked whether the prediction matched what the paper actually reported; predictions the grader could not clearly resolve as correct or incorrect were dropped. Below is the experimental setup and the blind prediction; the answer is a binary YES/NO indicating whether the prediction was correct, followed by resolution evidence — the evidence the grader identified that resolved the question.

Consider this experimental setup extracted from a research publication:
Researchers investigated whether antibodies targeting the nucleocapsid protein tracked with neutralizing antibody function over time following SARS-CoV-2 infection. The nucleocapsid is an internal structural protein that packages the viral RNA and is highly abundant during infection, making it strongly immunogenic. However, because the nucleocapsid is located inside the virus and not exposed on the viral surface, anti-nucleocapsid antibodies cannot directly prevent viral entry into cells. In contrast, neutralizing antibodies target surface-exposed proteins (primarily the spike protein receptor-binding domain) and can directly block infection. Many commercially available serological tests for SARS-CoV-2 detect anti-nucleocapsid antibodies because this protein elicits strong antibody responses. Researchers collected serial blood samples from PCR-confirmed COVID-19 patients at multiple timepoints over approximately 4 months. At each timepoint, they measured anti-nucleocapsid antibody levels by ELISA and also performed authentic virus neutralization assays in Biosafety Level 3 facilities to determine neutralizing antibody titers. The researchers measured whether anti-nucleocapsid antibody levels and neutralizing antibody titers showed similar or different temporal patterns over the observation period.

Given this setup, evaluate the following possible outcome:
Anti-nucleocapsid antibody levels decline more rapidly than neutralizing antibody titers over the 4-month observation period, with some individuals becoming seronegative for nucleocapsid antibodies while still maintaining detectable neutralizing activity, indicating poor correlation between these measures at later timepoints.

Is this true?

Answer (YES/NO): YES